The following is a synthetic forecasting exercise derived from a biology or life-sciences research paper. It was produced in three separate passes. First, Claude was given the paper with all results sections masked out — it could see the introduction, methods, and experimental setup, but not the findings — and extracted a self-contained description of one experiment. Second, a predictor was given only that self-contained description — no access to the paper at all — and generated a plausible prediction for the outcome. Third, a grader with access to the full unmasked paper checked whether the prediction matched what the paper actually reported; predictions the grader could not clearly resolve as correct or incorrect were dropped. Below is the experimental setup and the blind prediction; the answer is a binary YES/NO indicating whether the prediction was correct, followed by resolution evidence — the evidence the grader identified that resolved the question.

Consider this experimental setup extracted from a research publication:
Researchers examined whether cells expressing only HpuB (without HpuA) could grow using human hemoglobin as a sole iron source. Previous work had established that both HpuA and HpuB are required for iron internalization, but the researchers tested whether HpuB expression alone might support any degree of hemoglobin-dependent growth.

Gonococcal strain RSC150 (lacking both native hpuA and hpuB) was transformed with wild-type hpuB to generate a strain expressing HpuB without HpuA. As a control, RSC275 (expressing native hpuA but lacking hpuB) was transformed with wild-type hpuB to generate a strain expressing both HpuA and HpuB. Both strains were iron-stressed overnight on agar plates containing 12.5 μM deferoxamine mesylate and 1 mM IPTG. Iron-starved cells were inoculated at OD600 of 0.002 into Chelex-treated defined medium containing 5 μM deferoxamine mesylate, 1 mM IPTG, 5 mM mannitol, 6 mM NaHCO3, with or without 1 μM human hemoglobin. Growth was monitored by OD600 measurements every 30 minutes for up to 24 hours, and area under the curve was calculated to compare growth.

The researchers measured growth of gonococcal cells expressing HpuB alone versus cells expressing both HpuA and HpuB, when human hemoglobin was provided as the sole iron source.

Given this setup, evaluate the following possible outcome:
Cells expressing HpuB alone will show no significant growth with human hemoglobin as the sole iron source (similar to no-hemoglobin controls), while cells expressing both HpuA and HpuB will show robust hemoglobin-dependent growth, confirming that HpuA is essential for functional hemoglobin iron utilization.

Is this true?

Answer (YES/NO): YES